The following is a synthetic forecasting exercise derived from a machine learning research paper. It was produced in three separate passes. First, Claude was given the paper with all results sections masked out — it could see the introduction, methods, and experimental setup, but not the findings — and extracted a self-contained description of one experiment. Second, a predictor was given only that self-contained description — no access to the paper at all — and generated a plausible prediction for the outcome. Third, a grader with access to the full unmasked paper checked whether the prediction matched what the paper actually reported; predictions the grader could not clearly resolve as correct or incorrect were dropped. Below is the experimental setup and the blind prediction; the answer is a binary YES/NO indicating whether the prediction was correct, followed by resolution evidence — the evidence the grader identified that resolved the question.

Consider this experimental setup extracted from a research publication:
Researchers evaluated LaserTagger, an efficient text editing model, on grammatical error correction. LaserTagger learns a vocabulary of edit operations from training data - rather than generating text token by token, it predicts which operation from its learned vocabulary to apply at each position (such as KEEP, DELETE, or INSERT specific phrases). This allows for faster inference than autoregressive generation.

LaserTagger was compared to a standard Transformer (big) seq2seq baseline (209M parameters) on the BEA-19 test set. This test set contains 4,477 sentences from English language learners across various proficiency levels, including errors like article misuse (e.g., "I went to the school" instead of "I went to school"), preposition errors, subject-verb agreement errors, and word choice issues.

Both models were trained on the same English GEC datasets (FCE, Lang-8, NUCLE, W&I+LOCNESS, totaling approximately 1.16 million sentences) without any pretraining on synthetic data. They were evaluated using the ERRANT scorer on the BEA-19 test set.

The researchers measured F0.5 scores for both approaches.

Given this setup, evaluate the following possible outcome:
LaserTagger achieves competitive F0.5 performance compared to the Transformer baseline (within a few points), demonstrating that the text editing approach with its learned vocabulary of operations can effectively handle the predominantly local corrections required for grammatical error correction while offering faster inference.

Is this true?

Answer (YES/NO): NO